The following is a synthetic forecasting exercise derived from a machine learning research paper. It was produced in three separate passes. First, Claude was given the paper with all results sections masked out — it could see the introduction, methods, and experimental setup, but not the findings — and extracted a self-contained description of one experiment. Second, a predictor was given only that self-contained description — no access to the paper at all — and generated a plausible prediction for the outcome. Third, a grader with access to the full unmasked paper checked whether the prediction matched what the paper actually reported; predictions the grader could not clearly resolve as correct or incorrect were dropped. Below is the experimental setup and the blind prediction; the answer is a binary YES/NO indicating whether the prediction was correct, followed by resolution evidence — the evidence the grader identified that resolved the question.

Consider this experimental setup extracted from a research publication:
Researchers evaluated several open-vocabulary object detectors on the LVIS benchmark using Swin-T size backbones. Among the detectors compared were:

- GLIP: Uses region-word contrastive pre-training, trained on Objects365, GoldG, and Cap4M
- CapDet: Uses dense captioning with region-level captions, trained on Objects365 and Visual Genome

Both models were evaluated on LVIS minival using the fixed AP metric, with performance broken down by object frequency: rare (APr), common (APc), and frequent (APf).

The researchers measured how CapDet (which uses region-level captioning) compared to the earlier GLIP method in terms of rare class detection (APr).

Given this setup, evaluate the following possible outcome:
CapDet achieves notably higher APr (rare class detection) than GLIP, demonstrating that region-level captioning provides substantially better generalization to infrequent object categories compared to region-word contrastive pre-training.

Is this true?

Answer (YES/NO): YES